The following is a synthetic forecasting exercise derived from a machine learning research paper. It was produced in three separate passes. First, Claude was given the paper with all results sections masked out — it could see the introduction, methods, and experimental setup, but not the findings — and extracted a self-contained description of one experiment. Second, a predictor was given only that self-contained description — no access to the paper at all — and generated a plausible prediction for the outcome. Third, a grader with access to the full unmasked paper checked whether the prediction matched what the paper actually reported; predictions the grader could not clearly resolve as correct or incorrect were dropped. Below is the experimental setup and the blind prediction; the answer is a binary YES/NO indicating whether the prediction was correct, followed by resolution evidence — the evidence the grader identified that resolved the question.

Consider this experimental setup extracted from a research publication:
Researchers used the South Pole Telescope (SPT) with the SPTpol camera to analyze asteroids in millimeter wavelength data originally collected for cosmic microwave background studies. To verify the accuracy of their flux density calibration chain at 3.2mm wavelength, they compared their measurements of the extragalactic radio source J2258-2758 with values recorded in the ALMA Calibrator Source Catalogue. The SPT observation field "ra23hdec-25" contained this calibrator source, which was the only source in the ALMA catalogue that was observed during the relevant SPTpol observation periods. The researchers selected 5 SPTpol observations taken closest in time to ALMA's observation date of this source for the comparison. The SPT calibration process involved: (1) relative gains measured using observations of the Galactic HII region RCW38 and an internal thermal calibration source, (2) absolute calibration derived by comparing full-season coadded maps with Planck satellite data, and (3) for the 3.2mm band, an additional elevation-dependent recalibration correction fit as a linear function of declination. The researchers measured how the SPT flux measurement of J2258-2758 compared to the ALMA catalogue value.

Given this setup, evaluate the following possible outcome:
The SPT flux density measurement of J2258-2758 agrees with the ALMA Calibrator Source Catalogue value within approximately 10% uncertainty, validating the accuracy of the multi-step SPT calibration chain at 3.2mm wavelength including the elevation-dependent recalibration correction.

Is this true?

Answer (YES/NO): YES